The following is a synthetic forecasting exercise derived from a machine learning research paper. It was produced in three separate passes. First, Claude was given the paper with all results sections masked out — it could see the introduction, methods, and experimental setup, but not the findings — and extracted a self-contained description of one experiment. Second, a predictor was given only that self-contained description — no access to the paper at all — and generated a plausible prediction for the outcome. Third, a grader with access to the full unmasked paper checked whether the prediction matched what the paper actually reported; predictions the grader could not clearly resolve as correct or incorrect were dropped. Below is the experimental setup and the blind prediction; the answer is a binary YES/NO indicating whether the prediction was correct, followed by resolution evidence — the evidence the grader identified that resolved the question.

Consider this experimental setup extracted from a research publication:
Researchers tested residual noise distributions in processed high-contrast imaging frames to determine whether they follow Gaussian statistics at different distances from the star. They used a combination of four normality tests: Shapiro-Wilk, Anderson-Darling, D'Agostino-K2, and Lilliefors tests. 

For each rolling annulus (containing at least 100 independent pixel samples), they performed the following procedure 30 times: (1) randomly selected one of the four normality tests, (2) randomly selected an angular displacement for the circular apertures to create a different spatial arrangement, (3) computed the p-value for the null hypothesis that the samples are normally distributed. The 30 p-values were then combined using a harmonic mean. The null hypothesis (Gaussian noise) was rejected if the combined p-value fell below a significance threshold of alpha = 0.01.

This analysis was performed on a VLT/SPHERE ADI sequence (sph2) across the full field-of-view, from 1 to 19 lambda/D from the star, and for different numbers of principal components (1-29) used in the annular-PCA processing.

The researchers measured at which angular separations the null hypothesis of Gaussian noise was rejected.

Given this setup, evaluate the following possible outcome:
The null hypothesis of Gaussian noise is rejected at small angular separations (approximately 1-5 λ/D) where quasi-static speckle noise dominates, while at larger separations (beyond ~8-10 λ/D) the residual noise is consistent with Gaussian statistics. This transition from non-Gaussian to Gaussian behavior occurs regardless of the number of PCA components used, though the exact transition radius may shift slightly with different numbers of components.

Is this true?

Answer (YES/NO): NO